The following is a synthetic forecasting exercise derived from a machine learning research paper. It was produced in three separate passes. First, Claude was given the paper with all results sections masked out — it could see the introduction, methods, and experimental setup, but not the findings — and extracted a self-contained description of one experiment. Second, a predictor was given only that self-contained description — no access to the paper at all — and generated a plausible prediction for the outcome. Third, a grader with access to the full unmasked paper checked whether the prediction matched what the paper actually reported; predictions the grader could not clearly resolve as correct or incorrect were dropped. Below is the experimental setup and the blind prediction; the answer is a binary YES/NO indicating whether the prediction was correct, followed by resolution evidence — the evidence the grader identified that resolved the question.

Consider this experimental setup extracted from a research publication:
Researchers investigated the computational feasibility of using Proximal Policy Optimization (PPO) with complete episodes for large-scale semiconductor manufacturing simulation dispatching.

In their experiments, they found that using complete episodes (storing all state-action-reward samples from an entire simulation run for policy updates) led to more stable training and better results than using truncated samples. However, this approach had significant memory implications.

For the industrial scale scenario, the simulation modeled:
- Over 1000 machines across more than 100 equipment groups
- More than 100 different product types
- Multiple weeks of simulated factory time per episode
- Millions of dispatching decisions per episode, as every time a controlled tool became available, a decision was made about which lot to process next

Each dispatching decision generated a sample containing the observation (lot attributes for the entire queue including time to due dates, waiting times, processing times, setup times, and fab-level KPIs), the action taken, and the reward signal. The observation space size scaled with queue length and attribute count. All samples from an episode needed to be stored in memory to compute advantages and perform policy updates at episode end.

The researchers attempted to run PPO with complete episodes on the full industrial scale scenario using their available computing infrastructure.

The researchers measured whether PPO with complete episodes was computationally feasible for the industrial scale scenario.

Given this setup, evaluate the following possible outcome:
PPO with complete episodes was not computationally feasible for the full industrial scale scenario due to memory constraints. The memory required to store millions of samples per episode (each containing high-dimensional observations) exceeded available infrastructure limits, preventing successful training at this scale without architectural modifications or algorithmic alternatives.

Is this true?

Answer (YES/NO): YES